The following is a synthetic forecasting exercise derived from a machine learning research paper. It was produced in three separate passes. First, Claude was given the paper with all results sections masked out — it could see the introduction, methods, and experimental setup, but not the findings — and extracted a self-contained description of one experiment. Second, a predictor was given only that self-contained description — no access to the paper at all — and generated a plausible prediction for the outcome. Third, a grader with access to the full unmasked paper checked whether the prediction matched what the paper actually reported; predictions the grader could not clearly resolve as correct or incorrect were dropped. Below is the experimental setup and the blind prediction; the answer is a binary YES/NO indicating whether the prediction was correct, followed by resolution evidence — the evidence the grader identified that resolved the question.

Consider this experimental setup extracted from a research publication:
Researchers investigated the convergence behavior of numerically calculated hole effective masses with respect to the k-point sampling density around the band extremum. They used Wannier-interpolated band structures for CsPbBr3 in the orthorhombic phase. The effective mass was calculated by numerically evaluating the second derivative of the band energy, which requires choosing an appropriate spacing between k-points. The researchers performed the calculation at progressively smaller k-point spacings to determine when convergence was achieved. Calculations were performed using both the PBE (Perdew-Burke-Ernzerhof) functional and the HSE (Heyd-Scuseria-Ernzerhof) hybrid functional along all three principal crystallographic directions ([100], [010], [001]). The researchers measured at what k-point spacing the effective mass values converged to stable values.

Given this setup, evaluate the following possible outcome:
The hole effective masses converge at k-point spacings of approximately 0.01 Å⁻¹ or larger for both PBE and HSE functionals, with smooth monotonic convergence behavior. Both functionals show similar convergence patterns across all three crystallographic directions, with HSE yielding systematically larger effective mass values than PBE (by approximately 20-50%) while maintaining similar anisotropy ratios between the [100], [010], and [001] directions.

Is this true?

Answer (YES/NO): NO